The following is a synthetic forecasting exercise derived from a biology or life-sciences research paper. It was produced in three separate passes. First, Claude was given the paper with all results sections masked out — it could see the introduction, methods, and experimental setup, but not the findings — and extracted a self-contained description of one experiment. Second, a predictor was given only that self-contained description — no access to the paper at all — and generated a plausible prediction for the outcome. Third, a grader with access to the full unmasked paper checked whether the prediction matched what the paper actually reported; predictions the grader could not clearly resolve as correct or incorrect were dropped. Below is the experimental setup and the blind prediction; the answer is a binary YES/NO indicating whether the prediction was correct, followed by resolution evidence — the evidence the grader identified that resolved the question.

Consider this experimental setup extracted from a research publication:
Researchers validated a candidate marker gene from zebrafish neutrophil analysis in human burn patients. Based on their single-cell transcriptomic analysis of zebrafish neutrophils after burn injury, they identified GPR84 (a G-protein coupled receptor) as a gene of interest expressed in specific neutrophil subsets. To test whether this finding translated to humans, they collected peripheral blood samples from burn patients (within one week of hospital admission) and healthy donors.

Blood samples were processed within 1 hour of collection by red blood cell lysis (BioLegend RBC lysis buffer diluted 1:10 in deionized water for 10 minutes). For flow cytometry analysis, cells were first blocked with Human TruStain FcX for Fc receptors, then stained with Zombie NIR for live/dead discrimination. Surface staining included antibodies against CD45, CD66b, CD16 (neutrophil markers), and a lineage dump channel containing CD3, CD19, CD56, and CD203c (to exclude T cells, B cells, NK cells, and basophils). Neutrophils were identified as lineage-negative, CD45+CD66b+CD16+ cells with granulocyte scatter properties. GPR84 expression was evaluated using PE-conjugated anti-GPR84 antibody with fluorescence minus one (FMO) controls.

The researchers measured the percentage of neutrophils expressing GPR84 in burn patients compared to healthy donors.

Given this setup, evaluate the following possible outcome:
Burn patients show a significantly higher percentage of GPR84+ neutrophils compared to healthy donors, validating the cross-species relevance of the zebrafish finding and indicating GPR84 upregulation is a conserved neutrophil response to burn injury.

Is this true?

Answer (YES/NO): YES